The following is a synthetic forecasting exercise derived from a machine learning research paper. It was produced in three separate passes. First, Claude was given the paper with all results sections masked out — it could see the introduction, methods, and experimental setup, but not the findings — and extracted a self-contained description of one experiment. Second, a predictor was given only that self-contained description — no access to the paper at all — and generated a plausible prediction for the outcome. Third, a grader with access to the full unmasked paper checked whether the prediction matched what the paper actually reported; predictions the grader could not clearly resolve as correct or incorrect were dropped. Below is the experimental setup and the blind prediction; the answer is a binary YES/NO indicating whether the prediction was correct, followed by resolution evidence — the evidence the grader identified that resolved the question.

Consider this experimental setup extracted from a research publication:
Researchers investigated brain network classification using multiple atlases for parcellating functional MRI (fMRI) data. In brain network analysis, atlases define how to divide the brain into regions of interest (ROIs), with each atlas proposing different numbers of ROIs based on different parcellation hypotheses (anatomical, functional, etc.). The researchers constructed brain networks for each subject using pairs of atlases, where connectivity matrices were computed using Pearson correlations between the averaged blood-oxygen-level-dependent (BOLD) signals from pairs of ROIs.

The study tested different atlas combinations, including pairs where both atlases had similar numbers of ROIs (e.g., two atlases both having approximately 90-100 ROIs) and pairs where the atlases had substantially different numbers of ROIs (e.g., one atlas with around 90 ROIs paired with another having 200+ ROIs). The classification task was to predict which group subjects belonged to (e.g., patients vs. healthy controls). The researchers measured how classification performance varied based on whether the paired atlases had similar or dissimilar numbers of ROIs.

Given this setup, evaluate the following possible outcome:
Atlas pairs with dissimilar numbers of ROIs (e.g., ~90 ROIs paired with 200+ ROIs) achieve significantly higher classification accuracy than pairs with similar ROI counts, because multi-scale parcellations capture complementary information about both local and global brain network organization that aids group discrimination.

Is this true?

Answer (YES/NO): NO